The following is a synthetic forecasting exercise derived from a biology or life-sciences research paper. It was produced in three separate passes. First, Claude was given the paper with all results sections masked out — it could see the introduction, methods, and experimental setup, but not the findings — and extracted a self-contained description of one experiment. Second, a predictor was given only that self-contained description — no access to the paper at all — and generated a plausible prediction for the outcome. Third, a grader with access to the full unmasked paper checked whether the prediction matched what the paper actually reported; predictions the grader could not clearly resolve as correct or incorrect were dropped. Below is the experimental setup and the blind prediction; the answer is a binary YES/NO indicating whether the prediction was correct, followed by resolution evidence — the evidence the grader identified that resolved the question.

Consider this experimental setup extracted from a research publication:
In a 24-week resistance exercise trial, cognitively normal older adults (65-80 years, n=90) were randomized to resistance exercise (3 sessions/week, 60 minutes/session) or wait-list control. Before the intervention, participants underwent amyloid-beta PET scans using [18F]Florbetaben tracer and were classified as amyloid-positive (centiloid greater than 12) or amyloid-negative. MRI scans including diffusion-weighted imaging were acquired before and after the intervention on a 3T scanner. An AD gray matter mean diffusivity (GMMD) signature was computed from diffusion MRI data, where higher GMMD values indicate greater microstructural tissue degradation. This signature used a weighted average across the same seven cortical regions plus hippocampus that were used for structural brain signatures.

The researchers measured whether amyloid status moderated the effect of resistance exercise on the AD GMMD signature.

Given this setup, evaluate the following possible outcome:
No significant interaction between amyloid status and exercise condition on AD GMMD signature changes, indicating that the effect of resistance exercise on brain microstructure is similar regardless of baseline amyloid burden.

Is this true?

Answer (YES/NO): YES